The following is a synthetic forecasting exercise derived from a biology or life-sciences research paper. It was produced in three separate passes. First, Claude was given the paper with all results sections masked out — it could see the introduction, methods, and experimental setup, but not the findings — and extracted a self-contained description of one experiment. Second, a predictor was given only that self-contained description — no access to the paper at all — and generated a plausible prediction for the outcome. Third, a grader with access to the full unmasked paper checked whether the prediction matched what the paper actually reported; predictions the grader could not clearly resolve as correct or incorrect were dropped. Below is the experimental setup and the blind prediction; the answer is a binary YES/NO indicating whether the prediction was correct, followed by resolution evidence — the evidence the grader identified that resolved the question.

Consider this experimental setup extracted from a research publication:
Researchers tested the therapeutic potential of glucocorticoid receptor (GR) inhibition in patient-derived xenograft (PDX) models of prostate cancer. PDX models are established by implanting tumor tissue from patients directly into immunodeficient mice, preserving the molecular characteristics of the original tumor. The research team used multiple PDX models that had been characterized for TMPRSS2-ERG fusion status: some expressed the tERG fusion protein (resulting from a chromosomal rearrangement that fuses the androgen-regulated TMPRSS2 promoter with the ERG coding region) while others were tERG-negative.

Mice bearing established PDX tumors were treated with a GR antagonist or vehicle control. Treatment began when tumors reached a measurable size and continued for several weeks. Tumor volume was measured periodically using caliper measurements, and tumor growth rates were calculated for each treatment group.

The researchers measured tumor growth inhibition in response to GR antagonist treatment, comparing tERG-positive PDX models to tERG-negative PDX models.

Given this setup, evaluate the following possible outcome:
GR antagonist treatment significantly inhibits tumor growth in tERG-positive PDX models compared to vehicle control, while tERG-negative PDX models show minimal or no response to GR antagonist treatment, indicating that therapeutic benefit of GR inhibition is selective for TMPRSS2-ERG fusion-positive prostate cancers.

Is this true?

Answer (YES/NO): YES